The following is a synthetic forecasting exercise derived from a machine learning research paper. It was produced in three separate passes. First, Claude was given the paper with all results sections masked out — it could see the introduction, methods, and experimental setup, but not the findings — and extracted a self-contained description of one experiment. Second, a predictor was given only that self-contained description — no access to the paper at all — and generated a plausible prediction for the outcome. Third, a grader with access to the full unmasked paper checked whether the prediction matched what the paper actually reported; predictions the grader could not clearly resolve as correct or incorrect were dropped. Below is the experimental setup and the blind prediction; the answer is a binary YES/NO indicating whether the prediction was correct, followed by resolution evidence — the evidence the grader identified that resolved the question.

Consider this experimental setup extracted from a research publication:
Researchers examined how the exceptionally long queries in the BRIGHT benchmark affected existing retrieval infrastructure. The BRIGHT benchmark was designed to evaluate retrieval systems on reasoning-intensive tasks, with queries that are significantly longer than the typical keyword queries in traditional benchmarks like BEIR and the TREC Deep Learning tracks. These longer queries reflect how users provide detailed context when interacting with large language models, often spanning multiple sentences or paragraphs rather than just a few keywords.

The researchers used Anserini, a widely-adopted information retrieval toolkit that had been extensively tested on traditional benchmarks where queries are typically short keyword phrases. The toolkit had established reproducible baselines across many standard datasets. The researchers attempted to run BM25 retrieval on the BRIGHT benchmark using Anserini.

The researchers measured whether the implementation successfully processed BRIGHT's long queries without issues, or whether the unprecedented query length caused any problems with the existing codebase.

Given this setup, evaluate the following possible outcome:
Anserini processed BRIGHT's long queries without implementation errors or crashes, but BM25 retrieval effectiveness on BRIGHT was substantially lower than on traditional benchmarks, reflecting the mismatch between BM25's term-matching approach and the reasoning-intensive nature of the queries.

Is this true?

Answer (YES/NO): NO